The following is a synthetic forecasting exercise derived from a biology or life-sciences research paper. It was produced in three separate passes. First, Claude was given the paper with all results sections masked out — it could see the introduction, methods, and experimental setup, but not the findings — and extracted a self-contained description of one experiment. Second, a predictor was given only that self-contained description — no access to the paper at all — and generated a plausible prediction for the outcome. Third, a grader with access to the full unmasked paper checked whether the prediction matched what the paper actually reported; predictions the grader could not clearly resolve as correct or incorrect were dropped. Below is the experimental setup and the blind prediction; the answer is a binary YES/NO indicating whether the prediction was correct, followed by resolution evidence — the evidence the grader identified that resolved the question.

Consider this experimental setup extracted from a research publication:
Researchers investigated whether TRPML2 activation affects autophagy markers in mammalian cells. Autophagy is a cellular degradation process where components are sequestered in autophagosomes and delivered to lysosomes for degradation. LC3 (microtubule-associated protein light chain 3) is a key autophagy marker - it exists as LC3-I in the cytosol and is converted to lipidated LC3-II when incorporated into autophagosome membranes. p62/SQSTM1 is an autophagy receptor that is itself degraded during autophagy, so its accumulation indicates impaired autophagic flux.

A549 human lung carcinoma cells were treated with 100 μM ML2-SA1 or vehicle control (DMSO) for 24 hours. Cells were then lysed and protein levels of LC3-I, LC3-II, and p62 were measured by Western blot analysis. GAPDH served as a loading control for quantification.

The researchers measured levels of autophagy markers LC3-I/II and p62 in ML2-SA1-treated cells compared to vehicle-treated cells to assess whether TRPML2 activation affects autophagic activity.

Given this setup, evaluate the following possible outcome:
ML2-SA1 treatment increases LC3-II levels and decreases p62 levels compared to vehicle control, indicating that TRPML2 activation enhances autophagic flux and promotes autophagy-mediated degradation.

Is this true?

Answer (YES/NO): NO